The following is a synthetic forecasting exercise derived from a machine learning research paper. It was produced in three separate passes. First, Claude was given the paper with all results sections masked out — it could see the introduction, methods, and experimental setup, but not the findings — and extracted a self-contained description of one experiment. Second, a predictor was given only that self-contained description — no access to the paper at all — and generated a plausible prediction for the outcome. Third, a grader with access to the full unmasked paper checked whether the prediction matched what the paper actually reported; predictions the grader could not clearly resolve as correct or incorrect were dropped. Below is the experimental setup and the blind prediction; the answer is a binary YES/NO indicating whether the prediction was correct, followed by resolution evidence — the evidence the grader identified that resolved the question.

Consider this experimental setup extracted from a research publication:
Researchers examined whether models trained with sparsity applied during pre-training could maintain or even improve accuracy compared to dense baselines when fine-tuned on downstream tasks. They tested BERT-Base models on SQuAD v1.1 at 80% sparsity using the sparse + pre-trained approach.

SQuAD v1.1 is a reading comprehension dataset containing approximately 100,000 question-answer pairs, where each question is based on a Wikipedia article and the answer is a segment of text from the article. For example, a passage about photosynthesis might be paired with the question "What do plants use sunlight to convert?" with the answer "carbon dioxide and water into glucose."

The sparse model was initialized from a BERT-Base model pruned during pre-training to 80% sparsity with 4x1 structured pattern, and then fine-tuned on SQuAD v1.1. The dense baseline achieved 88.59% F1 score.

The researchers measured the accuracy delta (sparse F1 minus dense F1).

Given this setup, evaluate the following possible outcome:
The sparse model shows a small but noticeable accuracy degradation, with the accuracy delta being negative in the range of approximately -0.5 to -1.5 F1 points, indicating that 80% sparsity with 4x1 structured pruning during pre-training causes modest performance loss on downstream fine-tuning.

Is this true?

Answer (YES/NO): NO